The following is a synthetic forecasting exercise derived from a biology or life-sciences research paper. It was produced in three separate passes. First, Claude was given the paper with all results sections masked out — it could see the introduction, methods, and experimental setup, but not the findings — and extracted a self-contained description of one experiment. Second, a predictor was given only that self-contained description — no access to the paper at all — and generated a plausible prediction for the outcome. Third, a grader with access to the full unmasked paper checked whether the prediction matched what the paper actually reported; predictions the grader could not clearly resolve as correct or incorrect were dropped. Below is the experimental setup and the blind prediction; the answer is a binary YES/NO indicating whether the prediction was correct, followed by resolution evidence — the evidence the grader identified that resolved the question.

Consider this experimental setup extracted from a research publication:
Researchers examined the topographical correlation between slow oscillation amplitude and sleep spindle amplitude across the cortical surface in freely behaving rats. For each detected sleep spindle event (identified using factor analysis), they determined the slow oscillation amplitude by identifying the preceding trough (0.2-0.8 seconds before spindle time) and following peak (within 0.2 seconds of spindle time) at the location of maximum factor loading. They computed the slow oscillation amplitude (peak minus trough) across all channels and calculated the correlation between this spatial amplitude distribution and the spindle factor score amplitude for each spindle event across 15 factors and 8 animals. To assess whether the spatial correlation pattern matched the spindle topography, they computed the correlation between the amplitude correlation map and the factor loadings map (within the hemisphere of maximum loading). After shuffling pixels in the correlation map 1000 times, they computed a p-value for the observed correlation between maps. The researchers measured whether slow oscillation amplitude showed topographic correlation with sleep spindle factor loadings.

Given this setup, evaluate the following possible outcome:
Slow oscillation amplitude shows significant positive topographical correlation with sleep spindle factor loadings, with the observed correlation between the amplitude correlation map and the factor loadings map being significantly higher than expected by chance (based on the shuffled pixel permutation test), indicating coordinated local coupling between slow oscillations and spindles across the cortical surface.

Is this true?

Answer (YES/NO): YES